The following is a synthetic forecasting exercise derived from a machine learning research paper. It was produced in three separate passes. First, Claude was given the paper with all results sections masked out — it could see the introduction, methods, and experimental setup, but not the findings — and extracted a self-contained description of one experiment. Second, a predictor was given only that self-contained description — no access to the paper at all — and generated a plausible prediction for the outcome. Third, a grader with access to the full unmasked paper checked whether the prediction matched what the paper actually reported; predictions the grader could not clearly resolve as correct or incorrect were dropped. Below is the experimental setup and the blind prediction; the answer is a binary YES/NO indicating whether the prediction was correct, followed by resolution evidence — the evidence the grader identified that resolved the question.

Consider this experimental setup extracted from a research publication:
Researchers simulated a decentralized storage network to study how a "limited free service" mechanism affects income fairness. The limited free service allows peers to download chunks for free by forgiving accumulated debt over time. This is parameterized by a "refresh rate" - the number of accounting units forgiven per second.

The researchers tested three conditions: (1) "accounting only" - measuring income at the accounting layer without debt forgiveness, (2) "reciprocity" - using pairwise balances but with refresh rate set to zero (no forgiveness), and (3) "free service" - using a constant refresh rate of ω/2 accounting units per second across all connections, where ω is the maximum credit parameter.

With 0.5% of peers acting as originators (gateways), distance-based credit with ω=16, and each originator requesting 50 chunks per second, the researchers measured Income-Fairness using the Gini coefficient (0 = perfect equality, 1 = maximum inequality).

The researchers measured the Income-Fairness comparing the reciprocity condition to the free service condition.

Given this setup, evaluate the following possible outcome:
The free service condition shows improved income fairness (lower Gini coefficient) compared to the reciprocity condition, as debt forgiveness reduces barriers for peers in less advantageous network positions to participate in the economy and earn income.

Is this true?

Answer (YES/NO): NO